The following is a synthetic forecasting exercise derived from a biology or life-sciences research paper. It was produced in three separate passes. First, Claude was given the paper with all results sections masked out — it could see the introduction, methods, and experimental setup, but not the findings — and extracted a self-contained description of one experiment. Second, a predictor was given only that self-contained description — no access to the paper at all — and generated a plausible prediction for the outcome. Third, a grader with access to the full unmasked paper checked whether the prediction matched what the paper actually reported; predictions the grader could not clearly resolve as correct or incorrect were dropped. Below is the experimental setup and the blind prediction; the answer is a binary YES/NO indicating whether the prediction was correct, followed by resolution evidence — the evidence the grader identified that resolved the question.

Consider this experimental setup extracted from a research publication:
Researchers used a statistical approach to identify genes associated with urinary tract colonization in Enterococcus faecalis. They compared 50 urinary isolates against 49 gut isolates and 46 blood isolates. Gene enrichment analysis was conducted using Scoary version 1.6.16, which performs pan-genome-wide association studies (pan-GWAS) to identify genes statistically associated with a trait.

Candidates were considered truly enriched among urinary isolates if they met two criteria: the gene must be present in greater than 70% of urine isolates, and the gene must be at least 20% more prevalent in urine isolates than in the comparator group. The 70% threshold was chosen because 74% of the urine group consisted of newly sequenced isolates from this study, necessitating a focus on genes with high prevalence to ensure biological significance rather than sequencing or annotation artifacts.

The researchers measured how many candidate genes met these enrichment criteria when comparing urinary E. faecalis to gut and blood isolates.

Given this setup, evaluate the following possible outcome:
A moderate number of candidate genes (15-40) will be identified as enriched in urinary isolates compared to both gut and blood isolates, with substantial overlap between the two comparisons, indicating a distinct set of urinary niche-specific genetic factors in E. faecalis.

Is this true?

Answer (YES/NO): NO